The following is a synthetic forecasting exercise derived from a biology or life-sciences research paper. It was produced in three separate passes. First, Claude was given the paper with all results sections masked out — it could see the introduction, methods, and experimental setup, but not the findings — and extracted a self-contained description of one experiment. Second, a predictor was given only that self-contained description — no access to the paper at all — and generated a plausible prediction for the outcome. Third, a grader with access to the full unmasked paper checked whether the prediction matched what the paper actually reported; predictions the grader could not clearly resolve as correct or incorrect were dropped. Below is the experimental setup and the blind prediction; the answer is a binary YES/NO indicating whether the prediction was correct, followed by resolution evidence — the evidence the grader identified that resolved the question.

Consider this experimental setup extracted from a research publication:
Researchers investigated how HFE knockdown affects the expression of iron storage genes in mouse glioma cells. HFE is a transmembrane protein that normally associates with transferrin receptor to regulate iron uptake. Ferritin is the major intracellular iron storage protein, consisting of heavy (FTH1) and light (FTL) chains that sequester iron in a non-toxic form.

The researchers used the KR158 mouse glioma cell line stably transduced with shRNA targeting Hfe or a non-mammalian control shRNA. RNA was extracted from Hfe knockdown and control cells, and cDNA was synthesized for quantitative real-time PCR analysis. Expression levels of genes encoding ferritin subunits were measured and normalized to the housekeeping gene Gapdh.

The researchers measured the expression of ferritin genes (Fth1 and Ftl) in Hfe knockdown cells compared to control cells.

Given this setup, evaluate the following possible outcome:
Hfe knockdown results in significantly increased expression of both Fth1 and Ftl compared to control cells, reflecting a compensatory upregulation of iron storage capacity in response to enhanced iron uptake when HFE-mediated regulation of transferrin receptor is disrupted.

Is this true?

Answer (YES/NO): NO